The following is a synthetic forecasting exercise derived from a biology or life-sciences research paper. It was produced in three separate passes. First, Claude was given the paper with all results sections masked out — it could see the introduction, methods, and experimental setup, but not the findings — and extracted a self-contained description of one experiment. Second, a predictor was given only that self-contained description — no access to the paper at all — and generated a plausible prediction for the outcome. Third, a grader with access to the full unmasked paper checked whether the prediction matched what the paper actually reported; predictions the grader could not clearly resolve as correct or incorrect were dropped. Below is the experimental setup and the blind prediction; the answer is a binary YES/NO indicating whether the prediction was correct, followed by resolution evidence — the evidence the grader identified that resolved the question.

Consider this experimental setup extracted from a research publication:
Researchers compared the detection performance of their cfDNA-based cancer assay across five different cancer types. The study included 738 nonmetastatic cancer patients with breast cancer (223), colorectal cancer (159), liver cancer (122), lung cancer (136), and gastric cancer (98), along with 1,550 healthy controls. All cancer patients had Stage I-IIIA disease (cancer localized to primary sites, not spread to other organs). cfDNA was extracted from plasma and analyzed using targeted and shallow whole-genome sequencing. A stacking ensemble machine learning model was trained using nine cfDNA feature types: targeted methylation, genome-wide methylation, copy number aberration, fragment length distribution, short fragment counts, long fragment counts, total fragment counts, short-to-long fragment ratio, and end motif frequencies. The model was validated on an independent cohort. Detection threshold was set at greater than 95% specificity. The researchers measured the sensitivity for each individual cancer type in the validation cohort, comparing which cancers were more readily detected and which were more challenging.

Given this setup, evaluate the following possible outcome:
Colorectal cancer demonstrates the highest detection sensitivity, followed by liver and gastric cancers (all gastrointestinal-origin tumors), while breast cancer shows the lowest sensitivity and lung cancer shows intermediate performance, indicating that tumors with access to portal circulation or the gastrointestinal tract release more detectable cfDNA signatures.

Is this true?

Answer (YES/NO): NO